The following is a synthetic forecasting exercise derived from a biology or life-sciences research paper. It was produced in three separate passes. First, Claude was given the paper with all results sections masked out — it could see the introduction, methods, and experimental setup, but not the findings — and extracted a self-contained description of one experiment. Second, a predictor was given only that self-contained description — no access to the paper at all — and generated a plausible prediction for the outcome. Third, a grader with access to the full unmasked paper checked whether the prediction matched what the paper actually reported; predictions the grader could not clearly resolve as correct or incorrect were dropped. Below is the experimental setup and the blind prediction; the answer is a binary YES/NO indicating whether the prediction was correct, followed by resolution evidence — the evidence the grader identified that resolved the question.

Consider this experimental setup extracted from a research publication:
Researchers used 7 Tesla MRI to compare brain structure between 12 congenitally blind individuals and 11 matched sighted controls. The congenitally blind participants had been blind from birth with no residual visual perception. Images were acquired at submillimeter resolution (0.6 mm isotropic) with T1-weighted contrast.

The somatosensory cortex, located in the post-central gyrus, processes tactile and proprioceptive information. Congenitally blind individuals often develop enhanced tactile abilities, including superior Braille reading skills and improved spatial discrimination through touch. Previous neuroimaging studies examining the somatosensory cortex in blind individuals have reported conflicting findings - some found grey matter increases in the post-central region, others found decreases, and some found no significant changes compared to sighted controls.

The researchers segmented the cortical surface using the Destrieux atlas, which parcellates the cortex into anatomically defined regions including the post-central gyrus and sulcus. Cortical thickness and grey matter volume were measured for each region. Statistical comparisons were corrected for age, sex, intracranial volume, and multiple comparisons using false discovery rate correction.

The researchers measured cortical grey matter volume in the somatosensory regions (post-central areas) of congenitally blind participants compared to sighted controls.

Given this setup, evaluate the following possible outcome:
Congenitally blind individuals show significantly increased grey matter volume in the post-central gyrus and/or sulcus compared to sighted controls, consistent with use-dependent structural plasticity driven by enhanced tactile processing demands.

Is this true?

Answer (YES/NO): NO